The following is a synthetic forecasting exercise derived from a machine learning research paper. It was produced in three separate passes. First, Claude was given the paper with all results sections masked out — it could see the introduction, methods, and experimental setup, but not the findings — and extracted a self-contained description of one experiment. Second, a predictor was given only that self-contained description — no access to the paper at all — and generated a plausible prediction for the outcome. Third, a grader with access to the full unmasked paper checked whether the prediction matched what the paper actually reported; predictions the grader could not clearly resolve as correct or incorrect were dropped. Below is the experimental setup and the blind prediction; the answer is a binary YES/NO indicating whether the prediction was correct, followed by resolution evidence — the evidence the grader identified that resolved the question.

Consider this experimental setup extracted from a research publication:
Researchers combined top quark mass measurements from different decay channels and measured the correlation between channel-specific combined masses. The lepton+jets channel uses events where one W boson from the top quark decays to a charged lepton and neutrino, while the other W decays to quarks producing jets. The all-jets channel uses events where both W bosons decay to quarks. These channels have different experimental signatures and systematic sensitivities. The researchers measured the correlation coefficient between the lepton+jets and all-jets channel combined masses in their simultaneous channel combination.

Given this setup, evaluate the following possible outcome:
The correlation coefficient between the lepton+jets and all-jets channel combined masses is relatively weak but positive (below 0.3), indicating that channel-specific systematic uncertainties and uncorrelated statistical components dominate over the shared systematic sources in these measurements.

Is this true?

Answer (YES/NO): NO